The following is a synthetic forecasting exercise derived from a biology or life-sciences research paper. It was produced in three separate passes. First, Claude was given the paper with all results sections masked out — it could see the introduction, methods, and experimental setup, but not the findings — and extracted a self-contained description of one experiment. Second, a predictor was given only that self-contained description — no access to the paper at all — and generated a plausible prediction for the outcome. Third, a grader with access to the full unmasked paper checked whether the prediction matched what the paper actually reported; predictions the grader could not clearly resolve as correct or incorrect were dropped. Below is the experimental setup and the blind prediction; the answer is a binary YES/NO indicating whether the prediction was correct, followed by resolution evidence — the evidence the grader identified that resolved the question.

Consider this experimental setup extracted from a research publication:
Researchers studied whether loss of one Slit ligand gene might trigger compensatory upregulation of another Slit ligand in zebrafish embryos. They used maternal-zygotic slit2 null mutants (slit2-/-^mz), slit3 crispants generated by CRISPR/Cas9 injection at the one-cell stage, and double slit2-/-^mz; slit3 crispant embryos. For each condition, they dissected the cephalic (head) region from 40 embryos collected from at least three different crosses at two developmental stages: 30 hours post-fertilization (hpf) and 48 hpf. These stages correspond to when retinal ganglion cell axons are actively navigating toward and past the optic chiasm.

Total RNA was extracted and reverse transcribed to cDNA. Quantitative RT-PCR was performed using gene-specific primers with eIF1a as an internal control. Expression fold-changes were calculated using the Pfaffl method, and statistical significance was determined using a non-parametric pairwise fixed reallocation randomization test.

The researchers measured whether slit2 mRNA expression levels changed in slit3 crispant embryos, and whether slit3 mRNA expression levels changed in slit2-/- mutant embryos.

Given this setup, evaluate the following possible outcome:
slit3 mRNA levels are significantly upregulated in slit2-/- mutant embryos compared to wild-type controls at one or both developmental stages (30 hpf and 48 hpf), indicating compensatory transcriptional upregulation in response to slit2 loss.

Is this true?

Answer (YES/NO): NO